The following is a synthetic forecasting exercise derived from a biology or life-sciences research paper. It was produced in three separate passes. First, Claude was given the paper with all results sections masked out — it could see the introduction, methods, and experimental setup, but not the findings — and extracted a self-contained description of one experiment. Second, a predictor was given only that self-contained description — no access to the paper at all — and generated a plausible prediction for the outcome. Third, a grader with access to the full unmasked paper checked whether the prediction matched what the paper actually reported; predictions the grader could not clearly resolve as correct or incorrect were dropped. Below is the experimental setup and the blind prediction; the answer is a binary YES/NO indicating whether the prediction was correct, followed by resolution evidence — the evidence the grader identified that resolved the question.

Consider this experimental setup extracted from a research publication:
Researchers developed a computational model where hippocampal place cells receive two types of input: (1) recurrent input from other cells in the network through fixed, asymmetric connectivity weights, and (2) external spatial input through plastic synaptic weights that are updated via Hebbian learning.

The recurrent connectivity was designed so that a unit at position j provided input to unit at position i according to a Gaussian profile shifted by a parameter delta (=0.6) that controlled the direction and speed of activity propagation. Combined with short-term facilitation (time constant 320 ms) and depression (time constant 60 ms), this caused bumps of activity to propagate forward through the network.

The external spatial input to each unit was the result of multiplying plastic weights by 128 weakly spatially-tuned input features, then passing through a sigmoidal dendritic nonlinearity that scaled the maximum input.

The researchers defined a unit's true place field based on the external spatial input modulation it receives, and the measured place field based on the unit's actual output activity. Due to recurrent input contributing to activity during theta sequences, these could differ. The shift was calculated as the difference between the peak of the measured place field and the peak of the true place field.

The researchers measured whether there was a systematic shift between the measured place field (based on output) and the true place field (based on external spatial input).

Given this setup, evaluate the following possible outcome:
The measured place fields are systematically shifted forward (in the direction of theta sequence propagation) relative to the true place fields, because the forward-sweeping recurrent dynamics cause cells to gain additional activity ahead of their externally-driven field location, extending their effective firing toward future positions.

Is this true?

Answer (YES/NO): NO